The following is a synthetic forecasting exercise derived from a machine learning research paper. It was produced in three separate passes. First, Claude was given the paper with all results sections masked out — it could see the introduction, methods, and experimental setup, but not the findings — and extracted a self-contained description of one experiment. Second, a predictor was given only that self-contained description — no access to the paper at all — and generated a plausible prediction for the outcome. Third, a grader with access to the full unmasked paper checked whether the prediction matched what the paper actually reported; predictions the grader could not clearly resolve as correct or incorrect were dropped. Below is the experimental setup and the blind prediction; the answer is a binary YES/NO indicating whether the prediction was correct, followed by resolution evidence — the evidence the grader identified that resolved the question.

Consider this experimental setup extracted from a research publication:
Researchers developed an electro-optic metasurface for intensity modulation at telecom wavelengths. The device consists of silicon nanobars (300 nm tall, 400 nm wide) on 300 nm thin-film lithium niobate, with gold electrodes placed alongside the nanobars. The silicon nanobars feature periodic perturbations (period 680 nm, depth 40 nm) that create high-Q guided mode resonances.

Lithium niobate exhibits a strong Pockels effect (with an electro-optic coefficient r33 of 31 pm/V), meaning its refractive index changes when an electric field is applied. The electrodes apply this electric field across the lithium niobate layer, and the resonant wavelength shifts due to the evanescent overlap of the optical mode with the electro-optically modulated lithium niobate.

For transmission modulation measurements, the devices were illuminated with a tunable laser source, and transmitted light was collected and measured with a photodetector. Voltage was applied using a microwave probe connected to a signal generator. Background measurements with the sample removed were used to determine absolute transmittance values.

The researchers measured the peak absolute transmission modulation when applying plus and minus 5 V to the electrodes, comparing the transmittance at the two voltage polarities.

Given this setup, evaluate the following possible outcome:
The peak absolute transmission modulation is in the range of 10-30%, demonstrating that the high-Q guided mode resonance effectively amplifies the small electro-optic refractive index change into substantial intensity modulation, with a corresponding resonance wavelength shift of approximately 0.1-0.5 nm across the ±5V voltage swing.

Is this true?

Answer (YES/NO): NO